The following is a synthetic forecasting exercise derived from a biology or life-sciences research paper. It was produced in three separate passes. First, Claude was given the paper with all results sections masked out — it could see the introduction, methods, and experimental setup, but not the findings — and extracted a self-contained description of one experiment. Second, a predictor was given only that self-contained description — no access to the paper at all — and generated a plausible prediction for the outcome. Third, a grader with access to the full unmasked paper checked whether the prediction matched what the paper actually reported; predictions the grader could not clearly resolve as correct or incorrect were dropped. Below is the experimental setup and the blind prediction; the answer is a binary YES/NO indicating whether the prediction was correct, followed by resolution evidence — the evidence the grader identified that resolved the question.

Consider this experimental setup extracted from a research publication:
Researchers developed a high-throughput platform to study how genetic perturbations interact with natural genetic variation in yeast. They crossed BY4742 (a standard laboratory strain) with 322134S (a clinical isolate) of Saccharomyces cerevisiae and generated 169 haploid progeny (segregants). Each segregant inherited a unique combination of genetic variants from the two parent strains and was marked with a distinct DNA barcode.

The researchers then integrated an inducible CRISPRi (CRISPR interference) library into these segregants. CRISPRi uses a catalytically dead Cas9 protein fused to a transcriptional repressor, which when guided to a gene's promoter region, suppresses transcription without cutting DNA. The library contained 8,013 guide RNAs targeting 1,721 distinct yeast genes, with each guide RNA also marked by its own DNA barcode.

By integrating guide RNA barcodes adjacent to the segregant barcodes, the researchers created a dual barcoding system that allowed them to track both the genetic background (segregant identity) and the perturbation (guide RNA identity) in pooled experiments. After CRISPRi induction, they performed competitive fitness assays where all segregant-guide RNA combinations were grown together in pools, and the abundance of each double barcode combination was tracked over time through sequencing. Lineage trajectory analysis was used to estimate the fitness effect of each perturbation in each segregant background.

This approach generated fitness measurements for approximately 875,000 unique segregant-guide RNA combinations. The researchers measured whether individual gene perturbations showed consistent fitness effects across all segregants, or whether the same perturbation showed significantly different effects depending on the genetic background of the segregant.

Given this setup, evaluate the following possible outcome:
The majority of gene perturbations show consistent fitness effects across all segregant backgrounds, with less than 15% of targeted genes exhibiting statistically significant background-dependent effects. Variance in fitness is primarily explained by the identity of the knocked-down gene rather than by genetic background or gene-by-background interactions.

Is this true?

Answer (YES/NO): NO